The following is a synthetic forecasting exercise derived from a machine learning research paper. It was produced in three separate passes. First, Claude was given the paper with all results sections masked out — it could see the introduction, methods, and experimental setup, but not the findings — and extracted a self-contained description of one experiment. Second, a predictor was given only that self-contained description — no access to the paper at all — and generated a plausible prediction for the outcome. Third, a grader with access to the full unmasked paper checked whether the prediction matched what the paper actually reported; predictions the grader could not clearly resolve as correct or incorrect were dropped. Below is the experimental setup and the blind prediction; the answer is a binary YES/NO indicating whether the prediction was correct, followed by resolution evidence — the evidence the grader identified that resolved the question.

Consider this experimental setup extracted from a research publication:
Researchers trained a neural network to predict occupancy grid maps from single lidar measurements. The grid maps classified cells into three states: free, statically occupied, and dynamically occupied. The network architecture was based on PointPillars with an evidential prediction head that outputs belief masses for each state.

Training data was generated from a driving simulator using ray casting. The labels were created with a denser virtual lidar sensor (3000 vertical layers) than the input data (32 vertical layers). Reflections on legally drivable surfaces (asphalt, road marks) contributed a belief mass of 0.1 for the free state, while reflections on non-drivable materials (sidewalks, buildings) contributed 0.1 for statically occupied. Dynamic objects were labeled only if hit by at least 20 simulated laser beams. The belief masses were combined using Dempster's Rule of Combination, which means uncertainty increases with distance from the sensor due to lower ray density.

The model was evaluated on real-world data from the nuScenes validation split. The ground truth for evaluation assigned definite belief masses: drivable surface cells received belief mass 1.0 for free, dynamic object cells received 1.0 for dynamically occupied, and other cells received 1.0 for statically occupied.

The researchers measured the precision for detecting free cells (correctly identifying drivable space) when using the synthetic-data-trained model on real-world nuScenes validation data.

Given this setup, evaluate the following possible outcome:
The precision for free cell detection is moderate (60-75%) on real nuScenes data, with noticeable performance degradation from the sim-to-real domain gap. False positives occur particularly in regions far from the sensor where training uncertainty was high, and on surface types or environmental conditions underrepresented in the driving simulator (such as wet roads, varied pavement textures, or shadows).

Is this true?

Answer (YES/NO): NO